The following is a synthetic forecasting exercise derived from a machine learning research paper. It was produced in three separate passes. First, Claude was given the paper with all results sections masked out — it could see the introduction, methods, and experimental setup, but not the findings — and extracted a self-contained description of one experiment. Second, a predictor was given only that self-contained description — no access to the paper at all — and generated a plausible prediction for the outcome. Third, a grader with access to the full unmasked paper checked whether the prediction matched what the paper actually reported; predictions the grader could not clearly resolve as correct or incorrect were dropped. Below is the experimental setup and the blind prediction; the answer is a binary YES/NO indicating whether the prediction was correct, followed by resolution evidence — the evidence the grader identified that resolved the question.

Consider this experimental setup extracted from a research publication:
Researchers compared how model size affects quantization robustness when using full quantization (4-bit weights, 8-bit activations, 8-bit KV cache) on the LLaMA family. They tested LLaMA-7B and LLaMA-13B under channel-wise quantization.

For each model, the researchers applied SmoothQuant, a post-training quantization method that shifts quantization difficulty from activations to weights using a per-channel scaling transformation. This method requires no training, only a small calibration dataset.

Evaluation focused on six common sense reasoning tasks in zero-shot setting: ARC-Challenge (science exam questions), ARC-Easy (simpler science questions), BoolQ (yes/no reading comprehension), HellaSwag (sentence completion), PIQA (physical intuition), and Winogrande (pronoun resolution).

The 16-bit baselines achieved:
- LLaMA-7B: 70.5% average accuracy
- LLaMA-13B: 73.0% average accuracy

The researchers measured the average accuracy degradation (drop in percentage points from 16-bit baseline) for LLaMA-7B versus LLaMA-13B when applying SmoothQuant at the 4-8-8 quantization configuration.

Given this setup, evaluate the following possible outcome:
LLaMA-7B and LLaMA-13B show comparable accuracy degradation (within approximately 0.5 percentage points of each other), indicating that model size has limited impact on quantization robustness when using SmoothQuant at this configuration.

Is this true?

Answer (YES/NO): YES